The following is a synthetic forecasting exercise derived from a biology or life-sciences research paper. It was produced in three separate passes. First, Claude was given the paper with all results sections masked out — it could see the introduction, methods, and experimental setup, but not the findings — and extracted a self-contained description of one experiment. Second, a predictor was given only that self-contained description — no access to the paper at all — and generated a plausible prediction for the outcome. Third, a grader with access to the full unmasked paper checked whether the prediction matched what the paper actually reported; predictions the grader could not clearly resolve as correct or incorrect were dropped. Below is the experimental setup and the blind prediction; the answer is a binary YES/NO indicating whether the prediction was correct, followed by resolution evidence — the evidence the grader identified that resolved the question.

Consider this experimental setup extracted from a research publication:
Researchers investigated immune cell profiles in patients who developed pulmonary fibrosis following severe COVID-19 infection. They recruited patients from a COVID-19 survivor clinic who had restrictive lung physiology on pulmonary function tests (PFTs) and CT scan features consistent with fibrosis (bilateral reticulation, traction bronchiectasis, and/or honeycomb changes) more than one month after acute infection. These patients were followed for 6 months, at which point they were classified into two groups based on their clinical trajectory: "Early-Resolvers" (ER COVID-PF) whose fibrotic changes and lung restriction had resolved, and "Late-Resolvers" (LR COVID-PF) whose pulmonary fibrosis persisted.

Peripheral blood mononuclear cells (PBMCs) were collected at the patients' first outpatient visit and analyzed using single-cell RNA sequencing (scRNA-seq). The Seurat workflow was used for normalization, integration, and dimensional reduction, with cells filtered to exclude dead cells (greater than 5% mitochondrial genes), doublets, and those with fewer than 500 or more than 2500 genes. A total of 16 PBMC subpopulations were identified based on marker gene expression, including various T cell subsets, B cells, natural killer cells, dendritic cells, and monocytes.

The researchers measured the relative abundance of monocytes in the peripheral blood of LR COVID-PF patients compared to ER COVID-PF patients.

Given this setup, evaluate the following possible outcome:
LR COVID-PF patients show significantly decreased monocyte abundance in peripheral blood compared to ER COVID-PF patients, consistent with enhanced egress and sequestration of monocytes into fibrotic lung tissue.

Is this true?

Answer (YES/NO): YES